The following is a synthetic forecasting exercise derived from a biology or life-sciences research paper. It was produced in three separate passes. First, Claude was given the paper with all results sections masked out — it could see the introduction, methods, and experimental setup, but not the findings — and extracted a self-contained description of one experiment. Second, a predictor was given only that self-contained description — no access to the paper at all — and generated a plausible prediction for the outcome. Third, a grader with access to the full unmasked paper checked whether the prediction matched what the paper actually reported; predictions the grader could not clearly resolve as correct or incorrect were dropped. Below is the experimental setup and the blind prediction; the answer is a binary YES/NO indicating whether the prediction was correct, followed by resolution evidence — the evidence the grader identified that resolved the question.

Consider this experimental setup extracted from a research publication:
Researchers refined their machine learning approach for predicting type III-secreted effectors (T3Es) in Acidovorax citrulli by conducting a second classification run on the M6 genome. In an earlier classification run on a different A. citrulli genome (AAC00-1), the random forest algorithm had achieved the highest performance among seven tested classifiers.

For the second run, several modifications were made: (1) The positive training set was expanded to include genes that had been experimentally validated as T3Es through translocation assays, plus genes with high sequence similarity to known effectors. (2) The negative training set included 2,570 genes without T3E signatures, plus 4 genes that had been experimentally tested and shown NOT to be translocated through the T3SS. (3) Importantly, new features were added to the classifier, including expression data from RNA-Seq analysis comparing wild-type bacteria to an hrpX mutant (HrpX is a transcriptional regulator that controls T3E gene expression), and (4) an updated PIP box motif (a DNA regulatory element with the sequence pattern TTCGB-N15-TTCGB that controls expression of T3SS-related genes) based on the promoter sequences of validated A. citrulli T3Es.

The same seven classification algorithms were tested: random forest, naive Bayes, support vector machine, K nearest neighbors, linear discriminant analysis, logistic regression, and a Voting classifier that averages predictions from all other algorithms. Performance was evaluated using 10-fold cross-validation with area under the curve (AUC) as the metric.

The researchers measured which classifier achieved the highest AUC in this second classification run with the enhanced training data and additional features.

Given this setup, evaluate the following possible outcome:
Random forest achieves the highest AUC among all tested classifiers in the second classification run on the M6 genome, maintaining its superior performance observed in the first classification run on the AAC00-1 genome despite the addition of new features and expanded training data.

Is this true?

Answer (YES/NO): NO